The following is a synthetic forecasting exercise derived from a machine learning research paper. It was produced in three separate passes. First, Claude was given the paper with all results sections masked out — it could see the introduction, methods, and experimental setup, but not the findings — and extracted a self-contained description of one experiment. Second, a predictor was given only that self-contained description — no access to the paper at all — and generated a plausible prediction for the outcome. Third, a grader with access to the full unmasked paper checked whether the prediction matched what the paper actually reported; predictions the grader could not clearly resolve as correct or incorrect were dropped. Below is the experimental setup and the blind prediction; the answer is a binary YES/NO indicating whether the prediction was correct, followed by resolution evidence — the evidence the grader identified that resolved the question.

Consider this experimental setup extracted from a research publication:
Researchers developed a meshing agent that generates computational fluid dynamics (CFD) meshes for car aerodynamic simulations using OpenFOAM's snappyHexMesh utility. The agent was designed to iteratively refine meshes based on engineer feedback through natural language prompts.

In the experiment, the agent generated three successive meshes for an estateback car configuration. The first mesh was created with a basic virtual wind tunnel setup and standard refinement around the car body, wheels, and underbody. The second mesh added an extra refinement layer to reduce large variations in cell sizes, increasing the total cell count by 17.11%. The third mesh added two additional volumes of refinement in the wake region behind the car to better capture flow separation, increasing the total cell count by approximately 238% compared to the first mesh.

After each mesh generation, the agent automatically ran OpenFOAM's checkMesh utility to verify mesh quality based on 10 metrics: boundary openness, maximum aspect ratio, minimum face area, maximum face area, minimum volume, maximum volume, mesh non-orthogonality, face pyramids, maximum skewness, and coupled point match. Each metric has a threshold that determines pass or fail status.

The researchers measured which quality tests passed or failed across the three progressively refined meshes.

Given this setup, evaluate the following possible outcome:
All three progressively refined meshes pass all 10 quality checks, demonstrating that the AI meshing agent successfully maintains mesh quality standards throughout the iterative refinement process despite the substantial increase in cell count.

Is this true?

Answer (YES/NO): YES